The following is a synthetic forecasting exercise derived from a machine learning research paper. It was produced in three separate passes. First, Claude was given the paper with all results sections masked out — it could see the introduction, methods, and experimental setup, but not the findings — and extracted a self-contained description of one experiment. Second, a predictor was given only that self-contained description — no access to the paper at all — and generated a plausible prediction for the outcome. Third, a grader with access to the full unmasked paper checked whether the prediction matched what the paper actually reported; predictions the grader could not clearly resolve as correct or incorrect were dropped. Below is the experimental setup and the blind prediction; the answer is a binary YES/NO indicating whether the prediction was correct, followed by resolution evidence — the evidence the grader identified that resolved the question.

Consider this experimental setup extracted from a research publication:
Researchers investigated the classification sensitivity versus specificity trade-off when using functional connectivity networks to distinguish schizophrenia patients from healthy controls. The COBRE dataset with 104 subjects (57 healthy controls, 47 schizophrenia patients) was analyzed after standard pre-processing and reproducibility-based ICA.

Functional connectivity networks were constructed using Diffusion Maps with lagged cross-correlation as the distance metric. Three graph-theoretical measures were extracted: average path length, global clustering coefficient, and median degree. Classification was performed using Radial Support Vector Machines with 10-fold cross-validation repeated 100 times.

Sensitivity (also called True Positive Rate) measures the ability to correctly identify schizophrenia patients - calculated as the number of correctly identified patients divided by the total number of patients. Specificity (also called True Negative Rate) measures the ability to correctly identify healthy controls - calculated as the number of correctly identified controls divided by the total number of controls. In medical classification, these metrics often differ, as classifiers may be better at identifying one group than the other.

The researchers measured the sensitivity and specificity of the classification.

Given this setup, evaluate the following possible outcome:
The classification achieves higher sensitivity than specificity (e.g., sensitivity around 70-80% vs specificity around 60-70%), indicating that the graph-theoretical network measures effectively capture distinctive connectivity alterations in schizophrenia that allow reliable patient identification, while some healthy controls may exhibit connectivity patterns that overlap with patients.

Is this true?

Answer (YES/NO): NO